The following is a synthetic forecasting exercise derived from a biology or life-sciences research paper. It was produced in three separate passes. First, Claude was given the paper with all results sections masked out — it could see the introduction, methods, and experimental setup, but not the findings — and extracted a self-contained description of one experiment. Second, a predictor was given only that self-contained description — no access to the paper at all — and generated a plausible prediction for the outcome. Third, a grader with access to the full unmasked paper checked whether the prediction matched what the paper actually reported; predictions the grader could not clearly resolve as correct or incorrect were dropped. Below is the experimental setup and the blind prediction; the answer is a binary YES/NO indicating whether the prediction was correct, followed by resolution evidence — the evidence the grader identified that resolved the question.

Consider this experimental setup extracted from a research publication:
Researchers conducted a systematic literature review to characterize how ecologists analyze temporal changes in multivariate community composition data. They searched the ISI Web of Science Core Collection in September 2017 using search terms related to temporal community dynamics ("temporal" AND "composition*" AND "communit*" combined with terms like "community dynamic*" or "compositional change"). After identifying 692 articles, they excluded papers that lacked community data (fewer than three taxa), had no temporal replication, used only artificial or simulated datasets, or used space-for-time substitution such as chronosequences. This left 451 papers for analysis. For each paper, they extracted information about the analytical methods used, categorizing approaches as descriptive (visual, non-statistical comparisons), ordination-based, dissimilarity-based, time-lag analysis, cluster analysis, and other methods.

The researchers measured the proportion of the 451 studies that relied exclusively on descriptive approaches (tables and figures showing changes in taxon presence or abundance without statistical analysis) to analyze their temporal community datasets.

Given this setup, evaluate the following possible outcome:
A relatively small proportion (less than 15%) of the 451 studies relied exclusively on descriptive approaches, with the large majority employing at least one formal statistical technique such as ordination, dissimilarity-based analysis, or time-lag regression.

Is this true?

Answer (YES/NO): NO